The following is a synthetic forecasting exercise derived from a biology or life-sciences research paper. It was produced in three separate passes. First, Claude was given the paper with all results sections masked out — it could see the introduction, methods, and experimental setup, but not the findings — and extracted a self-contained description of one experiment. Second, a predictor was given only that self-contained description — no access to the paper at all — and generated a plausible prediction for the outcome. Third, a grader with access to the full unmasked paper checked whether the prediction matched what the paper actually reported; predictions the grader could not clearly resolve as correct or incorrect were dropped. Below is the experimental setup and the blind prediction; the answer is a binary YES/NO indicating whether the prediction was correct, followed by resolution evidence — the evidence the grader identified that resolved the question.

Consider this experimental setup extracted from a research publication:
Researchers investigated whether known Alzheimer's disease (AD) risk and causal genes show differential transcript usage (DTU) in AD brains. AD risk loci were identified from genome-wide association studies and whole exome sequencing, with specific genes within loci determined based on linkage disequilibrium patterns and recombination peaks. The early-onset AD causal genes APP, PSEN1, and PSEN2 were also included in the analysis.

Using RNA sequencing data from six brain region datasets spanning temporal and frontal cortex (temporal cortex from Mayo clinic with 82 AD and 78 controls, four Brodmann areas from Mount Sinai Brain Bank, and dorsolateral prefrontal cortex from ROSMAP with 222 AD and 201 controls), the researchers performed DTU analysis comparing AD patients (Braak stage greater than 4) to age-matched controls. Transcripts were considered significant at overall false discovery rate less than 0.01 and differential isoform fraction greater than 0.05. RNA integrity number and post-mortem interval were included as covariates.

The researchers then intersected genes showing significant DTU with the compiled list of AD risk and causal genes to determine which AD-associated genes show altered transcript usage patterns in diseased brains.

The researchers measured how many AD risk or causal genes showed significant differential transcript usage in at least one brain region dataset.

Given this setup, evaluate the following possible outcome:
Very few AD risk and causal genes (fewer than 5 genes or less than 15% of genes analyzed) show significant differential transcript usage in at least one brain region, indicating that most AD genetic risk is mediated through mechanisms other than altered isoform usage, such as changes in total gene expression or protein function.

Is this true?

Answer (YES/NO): NO